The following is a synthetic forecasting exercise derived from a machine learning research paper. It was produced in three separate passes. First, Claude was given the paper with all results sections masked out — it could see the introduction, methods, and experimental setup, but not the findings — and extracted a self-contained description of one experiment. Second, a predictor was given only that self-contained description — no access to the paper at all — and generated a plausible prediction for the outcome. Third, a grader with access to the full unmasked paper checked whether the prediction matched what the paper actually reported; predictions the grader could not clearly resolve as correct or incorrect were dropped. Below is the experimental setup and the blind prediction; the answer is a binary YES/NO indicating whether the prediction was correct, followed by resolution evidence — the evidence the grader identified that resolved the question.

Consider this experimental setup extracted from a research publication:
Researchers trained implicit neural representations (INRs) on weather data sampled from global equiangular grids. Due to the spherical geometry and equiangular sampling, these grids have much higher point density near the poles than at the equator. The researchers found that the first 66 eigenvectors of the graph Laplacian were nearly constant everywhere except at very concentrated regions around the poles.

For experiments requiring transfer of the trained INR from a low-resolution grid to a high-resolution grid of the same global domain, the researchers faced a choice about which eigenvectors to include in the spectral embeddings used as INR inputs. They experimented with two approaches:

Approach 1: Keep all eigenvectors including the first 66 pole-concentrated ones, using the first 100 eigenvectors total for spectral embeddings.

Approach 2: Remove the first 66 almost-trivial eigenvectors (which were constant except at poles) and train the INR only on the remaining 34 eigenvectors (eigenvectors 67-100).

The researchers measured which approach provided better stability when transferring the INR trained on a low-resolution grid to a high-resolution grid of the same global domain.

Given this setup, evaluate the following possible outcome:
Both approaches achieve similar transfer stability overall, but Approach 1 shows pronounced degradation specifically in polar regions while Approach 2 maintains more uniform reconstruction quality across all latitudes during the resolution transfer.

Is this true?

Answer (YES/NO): NO